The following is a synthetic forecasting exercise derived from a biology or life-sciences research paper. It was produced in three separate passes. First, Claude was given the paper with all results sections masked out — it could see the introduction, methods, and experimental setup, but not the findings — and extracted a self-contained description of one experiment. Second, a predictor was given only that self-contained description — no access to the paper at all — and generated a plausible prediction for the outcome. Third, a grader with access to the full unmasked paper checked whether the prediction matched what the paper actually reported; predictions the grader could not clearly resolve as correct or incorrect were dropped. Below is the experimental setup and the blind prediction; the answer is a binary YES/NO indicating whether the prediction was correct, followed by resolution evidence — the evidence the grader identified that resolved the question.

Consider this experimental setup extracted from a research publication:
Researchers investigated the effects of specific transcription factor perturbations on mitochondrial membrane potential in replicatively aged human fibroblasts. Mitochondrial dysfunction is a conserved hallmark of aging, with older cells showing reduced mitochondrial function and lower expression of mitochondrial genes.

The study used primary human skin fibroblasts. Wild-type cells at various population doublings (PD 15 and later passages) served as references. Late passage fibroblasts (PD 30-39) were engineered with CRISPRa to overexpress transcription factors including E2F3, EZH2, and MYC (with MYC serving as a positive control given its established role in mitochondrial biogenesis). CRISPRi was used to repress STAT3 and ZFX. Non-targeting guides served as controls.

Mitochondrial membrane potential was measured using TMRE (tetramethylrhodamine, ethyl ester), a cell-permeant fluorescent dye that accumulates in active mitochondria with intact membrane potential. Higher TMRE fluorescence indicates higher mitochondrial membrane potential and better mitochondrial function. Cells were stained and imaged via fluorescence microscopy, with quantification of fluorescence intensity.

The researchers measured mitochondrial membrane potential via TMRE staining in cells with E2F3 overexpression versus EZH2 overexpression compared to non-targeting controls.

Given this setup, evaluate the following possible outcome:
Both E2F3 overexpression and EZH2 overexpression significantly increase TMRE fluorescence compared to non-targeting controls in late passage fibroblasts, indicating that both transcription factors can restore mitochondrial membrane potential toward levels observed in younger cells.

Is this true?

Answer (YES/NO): NO